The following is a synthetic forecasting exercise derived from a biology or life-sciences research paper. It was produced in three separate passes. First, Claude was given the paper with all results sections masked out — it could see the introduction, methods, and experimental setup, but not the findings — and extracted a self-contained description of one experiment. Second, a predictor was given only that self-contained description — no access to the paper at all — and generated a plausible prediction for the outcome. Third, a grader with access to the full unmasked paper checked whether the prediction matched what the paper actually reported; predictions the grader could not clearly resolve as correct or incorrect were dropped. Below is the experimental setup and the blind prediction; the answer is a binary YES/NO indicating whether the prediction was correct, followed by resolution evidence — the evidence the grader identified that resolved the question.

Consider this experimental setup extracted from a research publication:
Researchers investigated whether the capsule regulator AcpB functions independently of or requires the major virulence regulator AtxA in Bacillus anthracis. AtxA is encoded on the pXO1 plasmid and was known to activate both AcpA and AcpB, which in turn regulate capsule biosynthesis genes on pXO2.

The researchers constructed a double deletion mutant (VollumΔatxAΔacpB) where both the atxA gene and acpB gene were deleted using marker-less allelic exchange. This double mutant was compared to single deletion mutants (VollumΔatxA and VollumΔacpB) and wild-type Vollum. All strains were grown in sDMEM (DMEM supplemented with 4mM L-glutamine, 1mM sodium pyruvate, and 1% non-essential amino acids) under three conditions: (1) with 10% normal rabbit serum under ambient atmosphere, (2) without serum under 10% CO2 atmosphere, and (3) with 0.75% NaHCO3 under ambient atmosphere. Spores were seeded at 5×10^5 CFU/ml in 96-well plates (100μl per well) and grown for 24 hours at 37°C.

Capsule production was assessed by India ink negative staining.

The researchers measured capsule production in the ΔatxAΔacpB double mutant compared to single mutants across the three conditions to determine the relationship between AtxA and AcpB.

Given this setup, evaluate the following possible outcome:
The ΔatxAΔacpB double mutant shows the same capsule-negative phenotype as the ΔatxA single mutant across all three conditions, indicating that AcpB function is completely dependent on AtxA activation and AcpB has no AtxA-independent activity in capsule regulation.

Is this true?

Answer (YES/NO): NO